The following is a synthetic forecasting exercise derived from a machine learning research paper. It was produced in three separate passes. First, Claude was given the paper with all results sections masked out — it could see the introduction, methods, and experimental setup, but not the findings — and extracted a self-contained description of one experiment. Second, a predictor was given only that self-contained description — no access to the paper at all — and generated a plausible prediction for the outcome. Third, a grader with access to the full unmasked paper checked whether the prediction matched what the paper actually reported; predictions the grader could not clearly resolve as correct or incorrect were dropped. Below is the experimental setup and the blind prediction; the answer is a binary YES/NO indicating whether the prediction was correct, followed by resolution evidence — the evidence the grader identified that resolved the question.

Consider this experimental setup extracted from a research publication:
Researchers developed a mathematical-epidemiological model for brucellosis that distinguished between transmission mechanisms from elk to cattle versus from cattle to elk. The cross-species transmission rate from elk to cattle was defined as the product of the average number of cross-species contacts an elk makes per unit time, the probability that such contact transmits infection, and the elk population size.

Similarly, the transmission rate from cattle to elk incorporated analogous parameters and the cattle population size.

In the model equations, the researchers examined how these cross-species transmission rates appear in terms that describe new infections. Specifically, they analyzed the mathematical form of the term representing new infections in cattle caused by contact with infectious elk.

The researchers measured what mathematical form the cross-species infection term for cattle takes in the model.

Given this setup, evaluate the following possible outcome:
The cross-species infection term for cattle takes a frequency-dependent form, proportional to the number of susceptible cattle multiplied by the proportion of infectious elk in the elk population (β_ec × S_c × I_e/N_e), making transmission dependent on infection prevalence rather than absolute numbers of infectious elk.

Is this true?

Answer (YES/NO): YES